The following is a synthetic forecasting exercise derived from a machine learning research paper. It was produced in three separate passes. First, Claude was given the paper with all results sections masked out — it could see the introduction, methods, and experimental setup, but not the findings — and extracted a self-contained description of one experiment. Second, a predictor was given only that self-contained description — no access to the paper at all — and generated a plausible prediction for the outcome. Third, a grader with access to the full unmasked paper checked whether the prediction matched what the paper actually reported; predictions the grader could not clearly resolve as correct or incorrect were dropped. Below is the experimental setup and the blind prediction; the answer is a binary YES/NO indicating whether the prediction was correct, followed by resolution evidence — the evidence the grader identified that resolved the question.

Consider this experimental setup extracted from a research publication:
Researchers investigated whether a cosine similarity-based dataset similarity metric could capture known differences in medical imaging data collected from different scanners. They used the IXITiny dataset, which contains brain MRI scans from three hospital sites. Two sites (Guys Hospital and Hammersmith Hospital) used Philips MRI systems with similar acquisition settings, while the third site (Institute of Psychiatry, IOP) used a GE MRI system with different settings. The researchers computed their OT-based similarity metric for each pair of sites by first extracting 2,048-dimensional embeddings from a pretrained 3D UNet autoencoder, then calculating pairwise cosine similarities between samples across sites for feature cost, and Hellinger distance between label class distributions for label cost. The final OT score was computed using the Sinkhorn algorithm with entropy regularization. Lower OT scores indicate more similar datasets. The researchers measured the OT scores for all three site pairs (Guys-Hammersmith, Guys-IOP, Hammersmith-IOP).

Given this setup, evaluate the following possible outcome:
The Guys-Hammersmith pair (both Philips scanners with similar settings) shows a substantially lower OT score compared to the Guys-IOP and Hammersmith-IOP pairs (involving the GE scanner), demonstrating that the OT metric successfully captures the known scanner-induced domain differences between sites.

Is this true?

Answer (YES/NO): YES